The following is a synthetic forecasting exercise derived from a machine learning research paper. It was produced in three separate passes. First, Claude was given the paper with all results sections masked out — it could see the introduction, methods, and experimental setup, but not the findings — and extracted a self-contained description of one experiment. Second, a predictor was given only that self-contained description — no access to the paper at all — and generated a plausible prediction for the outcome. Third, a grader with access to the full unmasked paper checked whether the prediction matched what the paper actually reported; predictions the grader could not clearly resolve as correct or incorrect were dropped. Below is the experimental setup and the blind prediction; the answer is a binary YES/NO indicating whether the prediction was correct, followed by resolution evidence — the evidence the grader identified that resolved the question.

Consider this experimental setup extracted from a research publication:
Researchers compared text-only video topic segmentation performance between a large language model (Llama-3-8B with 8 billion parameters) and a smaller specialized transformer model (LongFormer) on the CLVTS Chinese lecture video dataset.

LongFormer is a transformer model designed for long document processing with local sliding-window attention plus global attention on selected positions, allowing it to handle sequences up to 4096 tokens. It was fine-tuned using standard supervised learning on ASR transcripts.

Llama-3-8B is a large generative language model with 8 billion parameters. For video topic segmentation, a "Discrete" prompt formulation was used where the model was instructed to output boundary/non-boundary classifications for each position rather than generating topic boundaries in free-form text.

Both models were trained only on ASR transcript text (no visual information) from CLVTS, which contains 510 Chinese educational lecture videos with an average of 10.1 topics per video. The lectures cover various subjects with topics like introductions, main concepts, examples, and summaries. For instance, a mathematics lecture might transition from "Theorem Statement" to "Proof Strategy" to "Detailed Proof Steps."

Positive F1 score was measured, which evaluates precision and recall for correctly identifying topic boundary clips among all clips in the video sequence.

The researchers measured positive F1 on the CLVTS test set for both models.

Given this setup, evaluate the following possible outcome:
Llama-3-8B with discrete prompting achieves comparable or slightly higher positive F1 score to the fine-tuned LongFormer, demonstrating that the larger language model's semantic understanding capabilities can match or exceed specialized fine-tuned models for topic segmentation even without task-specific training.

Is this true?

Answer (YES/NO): NO